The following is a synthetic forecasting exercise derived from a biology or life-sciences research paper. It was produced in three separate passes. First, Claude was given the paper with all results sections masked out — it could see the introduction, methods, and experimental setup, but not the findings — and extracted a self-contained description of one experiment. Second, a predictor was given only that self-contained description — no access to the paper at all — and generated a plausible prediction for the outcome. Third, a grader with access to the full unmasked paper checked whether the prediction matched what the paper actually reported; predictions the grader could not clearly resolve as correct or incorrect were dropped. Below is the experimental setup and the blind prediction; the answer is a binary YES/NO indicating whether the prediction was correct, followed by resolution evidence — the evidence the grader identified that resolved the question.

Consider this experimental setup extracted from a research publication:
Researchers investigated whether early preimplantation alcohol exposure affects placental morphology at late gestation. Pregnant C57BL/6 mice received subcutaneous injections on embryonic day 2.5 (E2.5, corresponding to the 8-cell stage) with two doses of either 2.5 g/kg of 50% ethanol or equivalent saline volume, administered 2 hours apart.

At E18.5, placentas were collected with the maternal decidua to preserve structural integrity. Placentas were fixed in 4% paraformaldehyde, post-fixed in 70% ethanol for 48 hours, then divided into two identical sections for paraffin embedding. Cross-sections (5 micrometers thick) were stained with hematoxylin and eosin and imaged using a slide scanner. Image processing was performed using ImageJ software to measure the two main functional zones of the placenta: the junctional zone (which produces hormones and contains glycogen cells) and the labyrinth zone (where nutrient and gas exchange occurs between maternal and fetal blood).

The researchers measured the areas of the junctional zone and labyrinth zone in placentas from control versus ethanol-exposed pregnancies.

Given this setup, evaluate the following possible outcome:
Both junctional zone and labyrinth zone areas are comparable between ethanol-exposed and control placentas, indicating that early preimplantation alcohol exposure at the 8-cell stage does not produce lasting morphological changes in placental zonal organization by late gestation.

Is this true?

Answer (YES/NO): YES